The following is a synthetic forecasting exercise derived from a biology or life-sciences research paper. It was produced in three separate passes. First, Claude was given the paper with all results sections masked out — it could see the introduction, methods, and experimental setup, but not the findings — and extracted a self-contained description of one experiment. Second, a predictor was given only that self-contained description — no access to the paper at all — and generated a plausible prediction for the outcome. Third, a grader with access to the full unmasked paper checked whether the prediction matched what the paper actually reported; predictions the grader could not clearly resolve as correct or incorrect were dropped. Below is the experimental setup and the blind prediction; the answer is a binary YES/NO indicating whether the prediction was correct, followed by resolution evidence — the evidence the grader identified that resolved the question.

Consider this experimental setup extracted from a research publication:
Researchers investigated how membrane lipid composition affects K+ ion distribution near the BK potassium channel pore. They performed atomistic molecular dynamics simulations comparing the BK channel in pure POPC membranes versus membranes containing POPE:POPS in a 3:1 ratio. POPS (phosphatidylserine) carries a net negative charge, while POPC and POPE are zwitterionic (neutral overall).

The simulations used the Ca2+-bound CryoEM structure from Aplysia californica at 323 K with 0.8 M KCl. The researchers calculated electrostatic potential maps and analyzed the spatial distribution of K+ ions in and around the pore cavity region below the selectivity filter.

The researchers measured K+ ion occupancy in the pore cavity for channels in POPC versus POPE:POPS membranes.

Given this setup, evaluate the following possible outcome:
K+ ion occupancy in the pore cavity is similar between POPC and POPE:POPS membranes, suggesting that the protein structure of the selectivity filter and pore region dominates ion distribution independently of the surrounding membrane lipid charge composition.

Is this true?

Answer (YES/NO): NO